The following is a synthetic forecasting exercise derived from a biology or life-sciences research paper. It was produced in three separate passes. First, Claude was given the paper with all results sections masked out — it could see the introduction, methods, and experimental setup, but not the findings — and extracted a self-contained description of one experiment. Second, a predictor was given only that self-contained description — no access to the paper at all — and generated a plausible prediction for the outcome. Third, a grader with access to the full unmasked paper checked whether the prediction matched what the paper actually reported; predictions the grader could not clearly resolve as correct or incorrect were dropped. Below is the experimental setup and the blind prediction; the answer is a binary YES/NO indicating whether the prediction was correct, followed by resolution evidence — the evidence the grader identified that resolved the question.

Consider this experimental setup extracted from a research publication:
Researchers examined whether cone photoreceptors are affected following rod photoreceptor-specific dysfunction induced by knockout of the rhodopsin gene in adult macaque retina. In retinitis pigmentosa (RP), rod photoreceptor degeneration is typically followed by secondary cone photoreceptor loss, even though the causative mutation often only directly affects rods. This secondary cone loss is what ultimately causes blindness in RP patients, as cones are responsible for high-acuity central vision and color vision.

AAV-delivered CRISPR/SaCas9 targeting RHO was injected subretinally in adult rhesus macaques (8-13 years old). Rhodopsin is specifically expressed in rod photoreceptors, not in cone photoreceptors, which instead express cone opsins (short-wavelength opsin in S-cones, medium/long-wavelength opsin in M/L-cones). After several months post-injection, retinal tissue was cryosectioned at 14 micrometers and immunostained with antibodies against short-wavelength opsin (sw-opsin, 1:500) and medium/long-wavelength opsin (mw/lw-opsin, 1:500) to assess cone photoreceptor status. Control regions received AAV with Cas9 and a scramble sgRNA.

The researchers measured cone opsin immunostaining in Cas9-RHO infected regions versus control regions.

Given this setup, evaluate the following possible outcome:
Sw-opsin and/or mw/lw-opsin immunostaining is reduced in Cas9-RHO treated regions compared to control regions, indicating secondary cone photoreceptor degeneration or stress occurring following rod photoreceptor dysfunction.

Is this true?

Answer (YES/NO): YES